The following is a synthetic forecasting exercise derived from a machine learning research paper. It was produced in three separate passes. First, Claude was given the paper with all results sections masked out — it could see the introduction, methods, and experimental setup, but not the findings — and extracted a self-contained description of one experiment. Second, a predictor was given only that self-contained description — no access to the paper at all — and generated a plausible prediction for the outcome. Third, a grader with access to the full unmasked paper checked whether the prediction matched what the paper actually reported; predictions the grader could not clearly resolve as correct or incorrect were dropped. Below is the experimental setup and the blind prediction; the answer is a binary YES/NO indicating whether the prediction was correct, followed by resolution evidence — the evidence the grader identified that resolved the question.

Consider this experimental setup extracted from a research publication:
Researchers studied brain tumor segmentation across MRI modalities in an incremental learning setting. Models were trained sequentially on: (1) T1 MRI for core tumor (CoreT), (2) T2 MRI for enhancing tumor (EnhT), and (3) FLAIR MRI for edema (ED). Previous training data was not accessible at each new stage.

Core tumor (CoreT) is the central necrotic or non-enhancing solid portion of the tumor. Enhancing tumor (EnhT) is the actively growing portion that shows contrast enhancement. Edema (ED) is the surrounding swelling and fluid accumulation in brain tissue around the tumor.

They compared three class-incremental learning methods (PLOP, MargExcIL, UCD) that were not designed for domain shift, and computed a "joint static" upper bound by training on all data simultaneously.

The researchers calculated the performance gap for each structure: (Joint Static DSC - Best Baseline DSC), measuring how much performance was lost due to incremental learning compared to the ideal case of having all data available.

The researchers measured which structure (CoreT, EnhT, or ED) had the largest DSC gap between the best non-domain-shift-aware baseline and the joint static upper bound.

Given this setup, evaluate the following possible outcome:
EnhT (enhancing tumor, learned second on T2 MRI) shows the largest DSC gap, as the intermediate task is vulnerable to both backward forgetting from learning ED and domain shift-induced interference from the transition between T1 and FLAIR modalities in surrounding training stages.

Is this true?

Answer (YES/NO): NO